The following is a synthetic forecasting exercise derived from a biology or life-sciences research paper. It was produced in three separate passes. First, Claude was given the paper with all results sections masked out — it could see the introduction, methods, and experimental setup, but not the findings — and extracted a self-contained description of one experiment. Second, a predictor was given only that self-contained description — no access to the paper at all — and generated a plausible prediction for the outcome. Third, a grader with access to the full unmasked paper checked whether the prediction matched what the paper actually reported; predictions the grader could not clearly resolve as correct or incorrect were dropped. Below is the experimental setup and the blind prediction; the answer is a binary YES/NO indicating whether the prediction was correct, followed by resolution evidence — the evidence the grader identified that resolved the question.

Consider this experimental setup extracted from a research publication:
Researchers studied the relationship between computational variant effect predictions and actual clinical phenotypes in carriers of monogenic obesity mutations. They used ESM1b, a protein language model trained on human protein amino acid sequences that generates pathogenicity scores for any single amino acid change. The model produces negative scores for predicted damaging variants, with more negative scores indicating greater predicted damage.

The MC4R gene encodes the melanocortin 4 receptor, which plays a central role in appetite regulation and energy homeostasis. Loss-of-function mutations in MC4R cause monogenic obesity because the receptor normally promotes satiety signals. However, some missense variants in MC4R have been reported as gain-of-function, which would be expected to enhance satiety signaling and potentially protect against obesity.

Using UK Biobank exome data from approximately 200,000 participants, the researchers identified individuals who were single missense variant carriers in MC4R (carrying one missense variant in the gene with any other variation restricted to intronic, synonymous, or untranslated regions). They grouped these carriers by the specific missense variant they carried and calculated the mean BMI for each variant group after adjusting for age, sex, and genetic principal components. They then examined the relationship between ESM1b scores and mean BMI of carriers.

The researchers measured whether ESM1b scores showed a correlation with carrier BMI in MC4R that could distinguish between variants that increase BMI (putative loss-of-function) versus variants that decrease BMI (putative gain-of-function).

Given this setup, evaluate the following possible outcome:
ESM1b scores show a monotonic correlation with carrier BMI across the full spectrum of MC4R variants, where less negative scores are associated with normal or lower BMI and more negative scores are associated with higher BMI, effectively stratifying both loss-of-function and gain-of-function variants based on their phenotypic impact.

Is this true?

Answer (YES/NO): YES